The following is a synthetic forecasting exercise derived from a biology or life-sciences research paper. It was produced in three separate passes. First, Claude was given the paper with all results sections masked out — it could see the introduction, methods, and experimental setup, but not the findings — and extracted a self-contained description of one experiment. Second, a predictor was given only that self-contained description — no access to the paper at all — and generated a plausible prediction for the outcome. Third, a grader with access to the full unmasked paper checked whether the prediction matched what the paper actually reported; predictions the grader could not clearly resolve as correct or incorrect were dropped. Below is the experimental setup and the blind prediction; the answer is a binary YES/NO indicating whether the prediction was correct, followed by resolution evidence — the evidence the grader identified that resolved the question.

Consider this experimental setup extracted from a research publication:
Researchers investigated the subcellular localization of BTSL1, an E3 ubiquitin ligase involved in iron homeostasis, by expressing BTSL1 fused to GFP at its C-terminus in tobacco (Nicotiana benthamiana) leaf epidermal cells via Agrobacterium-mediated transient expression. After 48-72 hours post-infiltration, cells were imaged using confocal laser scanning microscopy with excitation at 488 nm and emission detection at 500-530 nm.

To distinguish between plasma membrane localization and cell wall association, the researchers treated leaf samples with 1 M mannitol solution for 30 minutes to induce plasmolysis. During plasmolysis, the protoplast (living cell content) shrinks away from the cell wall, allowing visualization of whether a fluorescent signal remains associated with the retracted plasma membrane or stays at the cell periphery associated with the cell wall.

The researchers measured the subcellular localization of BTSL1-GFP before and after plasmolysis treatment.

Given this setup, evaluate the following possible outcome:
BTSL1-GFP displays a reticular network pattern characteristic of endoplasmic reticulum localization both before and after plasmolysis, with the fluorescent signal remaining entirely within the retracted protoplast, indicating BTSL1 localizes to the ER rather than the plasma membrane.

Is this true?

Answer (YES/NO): NO